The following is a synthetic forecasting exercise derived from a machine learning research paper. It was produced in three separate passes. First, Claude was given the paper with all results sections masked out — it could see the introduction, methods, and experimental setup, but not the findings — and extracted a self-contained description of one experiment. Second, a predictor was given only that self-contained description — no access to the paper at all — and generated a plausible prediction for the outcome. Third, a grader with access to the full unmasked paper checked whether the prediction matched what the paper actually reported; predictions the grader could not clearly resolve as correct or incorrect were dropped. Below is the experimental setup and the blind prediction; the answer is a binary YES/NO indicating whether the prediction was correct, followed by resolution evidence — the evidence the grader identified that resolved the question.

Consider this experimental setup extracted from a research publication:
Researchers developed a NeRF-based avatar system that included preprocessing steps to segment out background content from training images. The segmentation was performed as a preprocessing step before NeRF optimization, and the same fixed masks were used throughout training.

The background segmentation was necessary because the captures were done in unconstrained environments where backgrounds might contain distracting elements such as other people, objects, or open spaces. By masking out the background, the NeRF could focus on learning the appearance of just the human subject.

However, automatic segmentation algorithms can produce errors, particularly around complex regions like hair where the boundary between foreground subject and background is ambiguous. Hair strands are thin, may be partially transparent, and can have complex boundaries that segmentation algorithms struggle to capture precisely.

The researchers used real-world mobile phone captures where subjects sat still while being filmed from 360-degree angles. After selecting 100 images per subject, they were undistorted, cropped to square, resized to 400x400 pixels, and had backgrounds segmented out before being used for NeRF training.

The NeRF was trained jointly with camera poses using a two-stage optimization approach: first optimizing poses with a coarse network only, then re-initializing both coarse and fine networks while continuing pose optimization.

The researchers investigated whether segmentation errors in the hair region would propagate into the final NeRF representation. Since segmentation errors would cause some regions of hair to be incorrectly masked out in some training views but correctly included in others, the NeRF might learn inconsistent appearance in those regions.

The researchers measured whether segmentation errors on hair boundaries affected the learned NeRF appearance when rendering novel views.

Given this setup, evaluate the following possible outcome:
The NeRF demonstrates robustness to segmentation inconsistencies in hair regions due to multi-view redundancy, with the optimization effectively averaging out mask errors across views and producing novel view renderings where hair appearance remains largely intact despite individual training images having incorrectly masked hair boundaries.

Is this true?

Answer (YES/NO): NO